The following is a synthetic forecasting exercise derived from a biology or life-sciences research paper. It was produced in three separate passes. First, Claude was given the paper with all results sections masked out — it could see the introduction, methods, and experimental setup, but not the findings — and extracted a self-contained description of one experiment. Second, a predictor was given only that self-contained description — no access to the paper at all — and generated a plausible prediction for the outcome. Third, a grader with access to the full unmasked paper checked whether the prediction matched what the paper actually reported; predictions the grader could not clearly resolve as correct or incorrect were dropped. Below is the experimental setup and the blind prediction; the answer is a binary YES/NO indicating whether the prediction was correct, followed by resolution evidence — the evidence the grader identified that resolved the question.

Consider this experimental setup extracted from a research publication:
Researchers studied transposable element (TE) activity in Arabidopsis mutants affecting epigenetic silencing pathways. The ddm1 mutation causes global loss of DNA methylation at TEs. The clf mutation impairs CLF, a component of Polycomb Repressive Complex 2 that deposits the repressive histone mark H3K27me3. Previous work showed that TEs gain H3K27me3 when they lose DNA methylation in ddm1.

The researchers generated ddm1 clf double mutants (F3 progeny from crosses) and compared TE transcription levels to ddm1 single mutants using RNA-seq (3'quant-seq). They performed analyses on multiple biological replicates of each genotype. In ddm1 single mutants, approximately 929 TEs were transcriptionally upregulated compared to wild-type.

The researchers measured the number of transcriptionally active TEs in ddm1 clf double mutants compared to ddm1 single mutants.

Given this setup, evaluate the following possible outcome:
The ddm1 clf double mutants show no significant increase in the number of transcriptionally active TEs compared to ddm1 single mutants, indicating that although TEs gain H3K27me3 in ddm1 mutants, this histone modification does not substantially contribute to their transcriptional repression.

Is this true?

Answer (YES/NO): YES